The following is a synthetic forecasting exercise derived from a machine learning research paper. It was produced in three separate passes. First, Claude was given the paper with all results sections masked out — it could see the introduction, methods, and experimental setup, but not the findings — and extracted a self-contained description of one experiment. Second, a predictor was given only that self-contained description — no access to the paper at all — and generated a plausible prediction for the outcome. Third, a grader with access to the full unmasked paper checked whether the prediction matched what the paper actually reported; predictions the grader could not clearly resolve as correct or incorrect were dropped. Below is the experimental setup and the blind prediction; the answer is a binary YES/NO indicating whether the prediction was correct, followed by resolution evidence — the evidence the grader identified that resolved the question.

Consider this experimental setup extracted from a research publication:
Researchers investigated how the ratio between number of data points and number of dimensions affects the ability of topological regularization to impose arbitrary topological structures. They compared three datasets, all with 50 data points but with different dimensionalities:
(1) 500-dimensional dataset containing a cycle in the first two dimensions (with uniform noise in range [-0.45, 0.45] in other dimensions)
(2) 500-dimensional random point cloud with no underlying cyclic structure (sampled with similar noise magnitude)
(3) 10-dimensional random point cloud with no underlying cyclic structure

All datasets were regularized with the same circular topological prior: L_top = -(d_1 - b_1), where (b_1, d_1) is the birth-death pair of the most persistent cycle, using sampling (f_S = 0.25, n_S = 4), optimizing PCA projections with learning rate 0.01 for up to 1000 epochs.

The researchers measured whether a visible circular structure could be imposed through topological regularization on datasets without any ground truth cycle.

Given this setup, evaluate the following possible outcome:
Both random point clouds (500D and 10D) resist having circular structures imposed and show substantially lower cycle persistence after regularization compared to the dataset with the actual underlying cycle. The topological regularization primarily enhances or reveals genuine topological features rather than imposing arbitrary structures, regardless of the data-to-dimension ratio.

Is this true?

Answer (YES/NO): NO